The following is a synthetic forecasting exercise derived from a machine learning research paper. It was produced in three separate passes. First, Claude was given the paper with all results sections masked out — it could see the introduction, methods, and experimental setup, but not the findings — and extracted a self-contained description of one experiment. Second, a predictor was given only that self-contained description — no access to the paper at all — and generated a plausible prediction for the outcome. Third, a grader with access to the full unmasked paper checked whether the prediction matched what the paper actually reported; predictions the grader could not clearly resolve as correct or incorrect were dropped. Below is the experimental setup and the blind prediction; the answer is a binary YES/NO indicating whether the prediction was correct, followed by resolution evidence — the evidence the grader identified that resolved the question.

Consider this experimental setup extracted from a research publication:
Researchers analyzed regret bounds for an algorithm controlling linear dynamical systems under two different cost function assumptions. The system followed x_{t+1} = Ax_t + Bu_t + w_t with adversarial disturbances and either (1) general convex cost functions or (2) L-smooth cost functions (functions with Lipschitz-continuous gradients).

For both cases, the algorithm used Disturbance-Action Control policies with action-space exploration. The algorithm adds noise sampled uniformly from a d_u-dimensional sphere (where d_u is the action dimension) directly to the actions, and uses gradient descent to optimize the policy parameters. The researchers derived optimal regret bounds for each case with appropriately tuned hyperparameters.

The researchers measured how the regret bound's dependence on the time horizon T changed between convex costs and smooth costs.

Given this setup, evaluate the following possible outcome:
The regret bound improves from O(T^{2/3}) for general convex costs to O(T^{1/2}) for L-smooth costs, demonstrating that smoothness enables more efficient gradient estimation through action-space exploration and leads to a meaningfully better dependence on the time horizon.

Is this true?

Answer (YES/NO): NO